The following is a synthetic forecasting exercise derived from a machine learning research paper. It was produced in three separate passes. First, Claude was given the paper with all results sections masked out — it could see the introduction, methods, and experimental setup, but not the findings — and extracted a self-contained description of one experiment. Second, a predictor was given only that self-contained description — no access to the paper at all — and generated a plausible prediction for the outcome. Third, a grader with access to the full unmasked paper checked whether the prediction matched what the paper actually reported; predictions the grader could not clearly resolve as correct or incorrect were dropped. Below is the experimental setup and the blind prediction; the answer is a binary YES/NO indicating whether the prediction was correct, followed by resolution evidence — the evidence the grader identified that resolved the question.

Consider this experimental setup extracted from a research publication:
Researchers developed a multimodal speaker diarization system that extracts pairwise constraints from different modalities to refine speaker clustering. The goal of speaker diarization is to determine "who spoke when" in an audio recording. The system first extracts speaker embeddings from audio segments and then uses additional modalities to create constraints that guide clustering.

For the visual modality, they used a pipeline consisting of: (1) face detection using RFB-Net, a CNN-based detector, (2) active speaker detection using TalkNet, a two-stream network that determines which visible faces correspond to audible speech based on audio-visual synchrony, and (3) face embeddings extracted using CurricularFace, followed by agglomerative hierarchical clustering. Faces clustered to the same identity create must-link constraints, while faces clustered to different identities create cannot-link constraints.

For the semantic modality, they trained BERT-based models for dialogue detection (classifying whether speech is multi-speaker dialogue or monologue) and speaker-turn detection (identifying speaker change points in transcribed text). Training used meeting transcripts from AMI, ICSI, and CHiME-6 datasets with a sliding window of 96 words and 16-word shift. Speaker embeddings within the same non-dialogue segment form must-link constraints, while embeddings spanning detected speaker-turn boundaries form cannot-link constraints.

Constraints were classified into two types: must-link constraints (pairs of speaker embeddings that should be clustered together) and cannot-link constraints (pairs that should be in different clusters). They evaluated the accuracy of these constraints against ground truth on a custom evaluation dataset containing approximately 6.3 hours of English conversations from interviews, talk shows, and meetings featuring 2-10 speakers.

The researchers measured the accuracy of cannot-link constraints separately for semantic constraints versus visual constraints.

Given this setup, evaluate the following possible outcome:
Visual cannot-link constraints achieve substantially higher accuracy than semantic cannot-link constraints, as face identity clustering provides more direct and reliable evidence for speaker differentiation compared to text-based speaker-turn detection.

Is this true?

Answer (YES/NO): YES